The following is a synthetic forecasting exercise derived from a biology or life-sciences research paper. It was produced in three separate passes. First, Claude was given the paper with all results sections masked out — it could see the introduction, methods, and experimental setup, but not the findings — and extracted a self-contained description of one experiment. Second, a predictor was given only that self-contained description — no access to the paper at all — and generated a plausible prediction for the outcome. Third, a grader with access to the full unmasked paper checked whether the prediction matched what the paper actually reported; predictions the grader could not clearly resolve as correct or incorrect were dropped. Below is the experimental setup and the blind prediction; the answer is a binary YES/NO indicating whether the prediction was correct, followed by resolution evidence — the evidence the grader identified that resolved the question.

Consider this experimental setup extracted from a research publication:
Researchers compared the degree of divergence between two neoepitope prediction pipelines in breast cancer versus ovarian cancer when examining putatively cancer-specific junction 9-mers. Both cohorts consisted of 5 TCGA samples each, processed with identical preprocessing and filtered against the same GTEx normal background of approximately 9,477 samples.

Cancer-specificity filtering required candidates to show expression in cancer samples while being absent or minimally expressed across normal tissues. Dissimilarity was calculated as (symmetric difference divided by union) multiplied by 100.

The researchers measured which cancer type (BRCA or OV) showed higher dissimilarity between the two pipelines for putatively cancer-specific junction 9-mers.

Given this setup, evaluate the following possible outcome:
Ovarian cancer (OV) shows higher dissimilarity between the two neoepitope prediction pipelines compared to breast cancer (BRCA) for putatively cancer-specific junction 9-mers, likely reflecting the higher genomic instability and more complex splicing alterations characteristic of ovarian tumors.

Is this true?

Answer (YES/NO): NO